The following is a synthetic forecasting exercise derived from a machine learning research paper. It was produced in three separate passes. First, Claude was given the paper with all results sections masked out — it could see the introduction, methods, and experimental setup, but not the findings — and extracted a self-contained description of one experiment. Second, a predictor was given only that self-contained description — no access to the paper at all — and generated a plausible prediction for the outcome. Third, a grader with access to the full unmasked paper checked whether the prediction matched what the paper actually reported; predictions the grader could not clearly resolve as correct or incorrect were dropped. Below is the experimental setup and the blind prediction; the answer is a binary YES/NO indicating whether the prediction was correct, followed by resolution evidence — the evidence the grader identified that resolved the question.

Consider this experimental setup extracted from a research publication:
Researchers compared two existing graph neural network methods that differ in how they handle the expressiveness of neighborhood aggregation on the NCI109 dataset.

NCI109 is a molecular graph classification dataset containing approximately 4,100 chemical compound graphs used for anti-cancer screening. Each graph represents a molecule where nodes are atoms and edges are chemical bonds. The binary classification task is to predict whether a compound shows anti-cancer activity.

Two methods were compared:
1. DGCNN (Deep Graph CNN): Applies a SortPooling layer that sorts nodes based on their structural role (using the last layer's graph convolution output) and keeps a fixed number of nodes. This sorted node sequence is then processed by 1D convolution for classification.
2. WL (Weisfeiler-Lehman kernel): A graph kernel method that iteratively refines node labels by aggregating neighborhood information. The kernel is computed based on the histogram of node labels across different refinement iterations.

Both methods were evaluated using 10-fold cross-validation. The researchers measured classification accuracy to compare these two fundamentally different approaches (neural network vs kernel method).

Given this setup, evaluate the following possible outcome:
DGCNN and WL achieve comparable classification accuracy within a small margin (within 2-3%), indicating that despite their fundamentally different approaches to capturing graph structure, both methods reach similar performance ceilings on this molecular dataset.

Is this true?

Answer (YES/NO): NO